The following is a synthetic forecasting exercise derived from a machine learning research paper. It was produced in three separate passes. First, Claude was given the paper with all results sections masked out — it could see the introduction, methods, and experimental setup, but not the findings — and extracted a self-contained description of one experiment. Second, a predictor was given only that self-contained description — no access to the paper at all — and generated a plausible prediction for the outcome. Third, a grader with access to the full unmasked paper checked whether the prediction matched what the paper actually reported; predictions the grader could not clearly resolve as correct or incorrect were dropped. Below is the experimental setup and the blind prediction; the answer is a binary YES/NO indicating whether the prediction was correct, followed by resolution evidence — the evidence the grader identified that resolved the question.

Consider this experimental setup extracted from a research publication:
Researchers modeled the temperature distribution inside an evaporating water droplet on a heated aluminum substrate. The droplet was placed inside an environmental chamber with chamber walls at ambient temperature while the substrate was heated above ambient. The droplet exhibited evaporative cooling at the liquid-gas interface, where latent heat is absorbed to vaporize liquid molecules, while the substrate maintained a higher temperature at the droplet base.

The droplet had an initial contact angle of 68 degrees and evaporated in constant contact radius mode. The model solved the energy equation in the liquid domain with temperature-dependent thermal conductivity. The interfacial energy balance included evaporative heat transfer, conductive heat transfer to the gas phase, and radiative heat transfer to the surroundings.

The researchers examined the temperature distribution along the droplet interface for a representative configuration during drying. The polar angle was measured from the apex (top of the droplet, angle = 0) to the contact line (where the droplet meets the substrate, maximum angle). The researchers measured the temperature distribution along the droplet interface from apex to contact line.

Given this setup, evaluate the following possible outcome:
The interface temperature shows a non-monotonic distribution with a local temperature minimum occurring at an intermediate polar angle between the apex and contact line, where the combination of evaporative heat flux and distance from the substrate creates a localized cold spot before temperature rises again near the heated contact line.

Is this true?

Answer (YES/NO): NO